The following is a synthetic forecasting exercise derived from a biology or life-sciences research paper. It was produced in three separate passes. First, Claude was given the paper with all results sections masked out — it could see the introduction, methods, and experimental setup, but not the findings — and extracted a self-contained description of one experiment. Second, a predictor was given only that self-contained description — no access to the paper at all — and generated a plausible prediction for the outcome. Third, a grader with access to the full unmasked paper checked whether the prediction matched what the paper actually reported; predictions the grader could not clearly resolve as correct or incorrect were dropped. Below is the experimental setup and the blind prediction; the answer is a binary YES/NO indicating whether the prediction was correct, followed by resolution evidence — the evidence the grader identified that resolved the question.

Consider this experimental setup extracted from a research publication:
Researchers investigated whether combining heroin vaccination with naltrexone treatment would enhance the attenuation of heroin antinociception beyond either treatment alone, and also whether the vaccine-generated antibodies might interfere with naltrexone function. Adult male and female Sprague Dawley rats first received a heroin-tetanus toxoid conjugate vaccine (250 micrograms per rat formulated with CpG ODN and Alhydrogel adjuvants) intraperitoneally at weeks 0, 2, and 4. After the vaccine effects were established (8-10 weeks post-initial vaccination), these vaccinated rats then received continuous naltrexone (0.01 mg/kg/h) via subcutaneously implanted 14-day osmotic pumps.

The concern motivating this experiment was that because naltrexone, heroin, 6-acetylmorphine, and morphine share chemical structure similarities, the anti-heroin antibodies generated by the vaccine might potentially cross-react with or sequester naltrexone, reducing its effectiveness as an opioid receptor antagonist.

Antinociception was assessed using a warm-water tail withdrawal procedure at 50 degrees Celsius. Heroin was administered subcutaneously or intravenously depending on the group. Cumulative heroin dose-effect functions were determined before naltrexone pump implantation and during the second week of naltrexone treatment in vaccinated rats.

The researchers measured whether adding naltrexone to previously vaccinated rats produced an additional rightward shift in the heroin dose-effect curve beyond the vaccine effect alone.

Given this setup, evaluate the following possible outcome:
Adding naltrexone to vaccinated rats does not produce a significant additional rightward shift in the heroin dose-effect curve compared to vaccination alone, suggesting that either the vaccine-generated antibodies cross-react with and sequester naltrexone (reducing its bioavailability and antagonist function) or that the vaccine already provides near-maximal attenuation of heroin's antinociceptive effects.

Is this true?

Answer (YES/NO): NO